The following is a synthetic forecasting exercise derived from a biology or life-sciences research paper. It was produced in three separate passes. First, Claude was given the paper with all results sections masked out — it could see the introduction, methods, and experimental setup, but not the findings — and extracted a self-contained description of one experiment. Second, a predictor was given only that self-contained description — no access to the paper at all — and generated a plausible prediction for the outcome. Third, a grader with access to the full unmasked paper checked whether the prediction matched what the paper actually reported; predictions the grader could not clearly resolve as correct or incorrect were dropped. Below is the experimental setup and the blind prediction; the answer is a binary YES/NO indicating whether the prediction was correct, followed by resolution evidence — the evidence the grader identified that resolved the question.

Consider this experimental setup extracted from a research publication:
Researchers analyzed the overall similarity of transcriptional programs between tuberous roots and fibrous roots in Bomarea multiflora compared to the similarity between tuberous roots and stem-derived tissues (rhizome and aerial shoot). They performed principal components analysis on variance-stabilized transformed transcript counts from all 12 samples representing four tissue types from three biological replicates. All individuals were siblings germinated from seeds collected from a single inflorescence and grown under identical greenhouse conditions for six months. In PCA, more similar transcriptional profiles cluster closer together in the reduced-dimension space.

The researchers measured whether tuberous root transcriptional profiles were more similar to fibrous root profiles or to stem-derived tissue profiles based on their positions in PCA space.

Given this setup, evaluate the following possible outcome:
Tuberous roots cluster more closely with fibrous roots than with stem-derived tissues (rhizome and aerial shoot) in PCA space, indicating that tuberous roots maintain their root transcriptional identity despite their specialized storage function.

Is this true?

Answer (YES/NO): YES